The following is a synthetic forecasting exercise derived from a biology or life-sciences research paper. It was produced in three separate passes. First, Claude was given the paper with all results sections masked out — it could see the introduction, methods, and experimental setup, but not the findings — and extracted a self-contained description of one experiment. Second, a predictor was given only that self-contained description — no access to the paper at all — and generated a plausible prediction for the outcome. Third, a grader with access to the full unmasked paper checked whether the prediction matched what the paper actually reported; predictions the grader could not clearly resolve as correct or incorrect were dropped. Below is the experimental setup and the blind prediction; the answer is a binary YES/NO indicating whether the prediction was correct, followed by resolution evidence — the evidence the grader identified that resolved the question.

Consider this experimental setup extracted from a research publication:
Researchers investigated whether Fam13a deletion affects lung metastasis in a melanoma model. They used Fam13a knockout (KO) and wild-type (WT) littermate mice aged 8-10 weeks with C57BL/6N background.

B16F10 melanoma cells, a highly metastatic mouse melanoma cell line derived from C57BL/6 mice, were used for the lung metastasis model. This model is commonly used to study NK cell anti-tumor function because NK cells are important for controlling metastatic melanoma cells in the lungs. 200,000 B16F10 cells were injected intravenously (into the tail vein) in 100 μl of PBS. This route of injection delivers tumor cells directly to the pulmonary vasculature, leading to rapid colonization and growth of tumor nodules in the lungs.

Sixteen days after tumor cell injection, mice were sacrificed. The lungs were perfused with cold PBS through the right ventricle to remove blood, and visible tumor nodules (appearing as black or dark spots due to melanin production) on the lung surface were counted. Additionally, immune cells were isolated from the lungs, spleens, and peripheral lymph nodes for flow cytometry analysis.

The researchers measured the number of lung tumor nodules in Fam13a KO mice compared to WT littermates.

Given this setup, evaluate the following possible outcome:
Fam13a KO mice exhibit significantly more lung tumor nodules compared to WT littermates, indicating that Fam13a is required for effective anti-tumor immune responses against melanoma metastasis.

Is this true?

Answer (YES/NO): YES